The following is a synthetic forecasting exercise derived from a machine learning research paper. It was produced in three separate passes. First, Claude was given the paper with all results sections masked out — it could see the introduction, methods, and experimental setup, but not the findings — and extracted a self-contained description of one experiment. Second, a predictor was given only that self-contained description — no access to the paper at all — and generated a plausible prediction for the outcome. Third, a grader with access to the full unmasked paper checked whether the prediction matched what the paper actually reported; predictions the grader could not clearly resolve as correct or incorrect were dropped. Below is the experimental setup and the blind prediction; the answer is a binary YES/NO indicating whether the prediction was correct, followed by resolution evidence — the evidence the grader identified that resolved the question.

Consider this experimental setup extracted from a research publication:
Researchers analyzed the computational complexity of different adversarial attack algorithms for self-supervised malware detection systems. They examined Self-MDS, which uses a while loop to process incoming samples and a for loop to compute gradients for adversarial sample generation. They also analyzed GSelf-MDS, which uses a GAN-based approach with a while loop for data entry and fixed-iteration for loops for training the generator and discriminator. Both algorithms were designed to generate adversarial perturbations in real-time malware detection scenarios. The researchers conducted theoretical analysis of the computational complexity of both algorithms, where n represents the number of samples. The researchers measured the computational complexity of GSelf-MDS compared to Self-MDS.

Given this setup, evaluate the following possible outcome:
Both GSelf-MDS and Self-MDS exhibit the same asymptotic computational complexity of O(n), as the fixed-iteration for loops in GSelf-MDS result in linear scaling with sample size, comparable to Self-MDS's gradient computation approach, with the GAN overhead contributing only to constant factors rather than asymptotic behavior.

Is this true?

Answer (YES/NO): NO